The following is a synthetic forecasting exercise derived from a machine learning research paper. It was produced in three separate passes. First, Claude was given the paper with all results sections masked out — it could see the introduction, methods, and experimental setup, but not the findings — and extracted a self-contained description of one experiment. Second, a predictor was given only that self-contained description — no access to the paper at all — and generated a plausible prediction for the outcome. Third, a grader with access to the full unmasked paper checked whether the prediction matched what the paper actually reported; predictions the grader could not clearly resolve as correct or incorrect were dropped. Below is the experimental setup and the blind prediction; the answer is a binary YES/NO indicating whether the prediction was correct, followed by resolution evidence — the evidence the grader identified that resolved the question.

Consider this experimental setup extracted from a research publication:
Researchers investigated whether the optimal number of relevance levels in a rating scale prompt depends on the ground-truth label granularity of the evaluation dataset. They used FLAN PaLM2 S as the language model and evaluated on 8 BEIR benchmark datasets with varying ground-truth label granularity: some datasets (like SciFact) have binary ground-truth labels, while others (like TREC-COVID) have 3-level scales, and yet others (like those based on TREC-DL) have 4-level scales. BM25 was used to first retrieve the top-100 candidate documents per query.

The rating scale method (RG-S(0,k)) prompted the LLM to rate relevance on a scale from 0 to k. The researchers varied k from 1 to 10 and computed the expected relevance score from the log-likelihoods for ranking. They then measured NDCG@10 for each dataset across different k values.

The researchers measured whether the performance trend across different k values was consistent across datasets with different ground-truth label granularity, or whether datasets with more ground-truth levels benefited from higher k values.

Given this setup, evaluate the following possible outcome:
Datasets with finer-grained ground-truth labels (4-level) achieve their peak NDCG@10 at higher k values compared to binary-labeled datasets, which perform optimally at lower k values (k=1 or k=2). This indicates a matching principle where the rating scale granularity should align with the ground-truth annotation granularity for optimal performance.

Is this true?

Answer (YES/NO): NO